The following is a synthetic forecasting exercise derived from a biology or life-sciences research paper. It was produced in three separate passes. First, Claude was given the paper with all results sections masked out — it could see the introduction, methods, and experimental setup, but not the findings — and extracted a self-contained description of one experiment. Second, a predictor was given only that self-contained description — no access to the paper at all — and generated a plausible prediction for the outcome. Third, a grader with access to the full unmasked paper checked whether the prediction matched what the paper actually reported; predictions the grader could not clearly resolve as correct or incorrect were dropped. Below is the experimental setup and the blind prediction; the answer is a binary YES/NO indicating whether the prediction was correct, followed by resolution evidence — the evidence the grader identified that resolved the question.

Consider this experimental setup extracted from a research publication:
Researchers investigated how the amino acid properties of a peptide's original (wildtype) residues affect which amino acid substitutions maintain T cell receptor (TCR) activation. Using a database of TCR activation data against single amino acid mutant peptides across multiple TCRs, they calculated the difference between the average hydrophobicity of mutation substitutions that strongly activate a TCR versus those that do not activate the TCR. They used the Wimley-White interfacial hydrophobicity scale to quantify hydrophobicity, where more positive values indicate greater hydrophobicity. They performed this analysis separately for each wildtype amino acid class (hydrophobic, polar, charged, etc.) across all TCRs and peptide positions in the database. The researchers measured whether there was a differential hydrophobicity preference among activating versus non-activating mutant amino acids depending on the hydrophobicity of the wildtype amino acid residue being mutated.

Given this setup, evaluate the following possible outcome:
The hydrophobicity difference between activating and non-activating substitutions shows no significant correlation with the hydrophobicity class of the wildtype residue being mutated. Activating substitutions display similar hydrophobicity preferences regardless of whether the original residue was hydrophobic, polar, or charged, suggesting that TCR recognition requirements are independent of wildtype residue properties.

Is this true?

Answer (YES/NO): NO